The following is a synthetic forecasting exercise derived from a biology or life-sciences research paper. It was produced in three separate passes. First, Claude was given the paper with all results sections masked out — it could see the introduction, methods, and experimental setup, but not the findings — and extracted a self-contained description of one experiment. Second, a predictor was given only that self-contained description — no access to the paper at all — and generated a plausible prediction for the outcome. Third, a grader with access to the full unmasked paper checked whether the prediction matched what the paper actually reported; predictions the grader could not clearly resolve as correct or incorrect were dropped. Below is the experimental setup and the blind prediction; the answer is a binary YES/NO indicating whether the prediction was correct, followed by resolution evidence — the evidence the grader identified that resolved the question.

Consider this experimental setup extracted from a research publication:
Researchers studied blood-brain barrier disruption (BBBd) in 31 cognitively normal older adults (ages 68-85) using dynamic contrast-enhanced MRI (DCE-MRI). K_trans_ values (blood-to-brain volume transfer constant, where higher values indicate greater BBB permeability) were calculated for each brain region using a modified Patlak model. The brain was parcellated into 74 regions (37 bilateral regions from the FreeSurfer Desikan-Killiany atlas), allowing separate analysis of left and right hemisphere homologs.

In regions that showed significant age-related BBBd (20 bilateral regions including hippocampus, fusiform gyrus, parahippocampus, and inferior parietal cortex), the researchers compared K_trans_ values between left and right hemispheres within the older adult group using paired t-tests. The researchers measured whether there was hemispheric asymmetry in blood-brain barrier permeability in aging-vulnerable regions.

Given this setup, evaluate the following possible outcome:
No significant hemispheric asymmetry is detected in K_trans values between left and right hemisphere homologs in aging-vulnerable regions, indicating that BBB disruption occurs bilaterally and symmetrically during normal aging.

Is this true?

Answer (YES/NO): NO